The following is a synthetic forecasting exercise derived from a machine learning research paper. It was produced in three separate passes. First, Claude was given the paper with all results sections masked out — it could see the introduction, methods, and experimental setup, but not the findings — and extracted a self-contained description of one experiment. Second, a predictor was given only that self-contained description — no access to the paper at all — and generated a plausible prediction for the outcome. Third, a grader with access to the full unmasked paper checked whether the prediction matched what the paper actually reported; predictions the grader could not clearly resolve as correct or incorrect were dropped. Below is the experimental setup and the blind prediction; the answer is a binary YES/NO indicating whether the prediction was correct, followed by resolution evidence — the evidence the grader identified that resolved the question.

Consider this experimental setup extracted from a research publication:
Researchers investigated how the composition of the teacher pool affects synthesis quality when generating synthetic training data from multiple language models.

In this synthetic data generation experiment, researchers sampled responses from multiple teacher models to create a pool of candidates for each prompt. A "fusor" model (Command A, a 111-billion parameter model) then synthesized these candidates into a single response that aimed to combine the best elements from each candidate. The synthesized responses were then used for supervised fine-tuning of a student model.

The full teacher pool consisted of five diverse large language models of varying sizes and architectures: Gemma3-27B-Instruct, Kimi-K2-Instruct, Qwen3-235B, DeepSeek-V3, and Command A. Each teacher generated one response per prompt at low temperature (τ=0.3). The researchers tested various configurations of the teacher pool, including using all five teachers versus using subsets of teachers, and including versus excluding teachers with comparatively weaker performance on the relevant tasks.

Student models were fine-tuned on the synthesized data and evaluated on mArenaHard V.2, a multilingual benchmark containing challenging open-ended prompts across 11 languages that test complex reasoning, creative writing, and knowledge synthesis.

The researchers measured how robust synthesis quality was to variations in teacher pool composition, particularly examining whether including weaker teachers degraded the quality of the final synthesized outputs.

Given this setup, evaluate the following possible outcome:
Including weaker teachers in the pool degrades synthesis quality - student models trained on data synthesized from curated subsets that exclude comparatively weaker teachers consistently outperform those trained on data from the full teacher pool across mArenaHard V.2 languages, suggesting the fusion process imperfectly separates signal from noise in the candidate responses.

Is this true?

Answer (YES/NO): NO